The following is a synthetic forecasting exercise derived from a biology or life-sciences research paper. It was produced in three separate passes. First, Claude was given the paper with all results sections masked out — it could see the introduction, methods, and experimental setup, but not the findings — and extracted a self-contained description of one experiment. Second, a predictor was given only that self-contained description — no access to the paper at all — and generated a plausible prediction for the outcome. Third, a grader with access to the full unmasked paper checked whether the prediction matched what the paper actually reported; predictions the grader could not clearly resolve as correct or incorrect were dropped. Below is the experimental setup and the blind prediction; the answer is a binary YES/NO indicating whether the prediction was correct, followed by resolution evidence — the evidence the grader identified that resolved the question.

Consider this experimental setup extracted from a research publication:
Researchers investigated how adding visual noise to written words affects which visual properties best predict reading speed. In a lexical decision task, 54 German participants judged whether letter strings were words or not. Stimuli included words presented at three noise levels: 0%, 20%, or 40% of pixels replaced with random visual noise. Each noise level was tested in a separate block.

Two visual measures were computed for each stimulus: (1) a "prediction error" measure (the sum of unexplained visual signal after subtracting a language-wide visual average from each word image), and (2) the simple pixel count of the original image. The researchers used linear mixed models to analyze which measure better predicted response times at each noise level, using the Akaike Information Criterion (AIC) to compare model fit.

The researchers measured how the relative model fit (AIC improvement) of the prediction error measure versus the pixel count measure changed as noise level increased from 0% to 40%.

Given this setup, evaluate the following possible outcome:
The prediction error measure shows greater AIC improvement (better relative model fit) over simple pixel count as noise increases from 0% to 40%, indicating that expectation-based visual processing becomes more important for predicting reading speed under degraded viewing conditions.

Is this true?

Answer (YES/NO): NO